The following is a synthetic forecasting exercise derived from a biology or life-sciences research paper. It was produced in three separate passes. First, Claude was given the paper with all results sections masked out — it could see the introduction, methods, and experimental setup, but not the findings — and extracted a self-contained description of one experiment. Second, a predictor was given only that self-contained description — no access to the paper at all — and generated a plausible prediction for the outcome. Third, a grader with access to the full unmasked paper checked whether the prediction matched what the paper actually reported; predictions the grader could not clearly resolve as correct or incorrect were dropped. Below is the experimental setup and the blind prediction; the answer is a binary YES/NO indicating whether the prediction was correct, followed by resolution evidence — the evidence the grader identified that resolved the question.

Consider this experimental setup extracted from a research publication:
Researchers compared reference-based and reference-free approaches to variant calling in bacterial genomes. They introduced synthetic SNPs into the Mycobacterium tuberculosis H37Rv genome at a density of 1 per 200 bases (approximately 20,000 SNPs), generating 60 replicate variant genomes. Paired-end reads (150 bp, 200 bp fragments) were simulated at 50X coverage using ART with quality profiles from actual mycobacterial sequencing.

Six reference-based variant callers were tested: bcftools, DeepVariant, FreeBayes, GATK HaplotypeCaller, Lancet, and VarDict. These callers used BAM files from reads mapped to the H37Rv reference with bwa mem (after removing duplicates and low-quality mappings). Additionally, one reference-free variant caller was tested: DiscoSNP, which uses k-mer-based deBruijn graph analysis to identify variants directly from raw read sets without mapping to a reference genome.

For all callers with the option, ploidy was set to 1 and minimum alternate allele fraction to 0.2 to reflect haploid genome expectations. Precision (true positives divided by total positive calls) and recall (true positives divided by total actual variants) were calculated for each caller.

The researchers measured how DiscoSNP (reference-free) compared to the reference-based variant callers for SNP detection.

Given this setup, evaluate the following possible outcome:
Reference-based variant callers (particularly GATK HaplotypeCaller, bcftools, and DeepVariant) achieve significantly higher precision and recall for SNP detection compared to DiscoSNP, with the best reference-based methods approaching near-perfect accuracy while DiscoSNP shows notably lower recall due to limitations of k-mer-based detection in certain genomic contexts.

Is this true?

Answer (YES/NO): NO